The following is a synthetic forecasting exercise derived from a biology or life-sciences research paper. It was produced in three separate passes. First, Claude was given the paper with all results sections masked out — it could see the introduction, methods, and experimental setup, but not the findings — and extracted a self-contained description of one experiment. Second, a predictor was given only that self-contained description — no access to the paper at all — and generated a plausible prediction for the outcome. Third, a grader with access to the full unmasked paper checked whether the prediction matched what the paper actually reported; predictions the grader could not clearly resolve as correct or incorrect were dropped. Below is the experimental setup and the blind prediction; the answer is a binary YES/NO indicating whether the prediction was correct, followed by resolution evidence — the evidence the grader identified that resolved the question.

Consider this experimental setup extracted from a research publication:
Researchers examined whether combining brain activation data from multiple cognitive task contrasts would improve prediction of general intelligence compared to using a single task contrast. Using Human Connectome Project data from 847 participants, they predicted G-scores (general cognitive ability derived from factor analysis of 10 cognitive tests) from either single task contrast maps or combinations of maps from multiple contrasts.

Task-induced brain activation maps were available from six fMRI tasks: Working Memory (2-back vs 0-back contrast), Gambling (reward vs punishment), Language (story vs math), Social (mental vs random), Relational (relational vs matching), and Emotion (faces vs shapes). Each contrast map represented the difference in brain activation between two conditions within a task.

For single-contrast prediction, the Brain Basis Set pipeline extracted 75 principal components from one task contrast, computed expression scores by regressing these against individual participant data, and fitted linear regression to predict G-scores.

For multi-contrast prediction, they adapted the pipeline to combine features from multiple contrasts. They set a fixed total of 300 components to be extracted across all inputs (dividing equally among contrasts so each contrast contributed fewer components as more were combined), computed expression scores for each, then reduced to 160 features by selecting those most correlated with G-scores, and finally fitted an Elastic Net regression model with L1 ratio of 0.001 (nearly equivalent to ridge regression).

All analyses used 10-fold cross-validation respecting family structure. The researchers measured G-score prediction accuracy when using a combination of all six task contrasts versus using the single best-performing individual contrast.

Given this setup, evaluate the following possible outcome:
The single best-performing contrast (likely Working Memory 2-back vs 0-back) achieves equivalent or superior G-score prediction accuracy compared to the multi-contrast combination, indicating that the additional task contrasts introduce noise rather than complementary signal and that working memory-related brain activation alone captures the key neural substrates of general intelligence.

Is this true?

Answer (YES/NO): NO